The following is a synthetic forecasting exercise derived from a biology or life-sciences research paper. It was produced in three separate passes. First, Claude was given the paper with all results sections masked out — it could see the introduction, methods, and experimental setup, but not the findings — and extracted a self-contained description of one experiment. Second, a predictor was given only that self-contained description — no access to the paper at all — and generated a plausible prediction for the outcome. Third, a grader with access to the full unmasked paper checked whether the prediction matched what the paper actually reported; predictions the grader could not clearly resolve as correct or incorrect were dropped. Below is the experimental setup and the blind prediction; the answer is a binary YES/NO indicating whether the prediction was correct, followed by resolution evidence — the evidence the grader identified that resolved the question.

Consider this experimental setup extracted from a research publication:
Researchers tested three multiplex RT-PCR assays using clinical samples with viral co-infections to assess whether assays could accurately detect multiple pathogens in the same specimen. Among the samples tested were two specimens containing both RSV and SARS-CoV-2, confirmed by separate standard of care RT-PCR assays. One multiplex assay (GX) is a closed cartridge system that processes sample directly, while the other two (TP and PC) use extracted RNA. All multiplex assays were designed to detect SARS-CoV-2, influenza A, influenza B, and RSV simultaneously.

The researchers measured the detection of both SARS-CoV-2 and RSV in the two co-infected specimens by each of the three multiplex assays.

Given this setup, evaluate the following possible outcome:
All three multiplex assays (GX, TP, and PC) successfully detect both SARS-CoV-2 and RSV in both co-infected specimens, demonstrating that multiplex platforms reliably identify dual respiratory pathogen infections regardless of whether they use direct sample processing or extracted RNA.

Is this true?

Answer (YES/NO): NO